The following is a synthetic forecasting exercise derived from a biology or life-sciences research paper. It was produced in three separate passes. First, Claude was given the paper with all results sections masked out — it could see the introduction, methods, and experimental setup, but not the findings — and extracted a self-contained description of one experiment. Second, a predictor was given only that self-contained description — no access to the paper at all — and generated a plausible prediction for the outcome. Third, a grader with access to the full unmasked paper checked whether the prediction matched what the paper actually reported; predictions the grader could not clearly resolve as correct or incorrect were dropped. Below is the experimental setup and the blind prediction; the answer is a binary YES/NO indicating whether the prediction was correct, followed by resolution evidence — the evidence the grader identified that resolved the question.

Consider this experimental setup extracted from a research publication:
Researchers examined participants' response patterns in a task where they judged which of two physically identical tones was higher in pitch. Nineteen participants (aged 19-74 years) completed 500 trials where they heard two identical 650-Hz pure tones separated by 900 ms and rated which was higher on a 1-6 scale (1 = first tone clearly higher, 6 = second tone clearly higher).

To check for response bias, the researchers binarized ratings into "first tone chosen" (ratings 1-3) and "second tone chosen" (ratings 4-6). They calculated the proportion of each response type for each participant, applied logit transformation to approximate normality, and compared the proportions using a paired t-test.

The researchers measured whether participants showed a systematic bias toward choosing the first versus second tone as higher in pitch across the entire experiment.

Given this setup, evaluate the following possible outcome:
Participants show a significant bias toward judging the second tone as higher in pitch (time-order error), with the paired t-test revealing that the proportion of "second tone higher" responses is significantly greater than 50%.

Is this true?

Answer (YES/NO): NO